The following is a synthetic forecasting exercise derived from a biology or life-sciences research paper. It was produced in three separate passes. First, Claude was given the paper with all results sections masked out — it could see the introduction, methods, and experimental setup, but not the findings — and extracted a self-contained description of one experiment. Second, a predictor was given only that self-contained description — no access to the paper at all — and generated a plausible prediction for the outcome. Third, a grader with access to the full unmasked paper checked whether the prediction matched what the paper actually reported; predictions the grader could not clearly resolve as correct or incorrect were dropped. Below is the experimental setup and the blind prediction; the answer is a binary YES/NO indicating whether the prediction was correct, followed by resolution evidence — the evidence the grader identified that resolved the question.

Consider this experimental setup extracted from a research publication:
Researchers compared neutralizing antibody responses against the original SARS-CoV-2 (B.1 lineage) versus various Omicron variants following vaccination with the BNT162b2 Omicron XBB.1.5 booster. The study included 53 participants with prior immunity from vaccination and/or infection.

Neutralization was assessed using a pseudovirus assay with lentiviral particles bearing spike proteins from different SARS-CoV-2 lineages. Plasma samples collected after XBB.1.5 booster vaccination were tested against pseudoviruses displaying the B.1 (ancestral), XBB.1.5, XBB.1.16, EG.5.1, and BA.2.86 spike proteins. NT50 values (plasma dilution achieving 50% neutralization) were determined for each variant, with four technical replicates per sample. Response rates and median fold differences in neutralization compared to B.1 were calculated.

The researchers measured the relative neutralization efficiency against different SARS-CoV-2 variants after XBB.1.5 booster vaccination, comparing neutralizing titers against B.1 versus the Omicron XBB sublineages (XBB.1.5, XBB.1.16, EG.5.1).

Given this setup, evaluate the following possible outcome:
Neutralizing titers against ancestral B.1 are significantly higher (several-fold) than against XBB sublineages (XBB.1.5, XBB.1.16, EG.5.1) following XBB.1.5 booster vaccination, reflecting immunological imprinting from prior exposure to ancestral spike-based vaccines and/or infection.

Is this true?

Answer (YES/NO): YES